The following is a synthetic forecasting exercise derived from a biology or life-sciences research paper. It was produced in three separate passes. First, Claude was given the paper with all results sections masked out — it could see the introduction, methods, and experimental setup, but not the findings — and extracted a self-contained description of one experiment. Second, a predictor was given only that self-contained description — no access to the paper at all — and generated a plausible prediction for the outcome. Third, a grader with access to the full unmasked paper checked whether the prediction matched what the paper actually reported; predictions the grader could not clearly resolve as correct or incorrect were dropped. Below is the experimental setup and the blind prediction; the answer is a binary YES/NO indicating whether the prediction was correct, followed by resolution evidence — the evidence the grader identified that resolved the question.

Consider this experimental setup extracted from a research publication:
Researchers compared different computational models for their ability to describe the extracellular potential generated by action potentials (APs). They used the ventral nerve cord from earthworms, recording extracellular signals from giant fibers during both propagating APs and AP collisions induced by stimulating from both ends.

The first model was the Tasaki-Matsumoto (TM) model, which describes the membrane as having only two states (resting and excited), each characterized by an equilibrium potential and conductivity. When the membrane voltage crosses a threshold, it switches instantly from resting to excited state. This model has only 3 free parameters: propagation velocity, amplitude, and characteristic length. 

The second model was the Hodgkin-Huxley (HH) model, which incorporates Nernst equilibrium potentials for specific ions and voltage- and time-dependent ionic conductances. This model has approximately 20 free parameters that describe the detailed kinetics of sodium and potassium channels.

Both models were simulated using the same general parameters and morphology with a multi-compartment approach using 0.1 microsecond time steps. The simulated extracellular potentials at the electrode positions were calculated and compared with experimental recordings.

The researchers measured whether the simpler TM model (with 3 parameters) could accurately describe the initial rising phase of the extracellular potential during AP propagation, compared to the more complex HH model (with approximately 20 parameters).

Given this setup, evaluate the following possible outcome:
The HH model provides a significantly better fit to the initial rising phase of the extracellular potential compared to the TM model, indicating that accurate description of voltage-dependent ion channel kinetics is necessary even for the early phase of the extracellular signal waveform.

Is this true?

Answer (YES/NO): NO